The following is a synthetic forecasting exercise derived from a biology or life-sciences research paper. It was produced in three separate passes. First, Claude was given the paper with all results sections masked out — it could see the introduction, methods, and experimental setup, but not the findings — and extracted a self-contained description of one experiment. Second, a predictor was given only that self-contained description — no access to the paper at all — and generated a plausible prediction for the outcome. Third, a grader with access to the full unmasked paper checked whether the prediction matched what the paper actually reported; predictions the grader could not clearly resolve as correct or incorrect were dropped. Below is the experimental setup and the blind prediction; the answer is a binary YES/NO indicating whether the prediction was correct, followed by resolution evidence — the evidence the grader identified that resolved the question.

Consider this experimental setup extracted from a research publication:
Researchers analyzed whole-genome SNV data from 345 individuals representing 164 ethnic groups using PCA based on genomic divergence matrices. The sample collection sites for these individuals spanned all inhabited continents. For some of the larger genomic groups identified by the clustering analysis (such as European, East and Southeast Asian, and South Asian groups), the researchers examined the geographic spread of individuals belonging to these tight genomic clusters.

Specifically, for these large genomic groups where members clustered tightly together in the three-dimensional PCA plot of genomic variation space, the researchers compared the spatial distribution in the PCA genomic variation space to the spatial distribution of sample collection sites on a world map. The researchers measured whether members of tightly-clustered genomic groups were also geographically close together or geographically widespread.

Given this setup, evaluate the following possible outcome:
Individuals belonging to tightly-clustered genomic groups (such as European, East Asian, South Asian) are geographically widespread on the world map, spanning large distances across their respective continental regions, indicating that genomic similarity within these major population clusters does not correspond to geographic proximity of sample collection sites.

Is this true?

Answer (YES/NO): YES